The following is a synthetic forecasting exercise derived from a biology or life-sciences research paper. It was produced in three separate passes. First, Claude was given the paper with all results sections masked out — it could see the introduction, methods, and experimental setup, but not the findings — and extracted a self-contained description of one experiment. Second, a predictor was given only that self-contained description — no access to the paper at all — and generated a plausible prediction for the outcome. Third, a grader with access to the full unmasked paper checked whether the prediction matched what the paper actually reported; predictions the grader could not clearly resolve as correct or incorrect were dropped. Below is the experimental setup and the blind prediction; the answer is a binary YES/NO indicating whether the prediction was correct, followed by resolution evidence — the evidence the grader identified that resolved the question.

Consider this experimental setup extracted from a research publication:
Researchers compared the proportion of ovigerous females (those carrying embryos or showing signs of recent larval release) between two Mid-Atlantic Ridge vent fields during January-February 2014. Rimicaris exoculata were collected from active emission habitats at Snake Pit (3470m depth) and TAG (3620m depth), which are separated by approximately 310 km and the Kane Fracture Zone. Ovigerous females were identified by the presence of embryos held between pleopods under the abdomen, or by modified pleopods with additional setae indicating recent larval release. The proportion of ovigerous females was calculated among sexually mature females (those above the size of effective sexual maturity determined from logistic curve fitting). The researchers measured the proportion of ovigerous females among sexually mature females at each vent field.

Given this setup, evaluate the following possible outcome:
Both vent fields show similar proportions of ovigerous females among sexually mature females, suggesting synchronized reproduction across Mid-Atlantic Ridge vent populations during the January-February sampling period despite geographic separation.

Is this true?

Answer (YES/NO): YES